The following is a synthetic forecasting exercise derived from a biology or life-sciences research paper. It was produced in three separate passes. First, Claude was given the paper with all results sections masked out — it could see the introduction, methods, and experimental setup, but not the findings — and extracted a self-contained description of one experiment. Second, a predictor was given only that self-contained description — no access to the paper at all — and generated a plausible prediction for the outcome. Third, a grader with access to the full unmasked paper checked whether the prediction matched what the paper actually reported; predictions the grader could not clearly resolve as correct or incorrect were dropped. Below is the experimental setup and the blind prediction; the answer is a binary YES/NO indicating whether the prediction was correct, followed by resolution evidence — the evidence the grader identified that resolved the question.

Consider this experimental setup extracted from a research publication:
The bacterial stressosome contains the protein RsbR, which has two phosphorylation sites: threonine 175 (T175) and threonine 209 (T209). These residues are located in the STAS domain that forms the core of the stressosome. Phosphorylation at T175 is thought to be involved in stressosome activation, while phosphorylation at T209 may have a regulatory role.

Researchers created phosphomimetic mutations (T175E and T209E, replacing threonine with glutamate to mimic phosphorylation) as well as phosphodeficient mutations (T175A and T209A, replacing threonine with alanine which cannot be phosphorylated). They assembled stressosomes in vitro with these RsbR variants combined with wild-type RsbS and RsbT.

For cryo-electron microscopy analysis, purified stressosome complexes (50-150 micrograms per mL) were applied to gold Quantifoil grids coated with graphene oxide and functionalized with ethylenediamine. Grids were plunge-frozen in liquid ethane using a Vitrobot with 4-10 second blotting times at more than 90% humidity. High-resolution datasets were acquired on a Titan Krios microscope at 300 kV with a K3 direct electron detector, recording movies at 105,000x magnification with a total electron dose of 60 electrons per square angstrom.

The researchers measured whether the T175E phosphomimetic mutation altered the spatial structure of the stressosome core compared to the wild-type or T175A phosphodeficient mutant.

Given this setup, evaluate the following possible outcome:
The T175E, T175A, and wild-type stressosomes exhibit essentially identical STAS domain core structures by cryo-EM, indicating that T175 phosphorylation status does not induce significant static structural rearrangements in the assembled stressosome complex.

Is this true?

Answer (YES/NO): NO